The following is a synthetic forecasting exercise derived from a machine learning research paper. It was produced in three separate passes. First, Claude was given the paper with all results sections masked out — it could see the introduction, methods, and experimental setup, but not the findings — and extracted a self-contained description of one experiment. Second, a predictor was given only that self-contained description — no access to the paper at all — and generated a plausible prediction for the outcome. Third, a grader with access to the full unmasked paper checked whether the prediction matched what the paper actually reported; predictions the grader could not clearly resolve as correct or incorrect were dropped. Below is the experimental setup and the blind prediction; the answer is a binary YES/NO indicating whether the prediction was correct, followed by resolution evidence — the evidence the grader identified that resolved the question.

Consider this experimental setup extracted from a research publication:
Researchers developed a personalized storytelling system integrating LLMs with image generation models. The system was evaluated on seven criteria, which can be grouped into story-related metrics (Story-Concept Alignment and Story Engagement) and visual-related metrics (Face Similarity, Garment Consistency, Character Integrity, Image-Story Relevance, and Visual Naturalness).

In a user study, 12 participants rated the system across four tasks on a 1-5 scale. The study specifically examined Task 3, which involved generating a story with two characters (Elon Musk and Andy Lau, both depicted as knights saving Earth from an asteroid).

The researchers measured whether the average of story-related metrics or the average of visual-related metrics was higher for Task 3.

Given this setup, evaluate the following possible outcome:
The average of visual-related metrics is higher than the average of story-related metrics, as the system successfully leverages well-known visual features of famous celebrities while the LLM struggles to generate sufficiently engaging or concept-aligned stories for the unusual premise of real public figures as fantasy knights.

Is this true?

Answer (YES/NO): NO